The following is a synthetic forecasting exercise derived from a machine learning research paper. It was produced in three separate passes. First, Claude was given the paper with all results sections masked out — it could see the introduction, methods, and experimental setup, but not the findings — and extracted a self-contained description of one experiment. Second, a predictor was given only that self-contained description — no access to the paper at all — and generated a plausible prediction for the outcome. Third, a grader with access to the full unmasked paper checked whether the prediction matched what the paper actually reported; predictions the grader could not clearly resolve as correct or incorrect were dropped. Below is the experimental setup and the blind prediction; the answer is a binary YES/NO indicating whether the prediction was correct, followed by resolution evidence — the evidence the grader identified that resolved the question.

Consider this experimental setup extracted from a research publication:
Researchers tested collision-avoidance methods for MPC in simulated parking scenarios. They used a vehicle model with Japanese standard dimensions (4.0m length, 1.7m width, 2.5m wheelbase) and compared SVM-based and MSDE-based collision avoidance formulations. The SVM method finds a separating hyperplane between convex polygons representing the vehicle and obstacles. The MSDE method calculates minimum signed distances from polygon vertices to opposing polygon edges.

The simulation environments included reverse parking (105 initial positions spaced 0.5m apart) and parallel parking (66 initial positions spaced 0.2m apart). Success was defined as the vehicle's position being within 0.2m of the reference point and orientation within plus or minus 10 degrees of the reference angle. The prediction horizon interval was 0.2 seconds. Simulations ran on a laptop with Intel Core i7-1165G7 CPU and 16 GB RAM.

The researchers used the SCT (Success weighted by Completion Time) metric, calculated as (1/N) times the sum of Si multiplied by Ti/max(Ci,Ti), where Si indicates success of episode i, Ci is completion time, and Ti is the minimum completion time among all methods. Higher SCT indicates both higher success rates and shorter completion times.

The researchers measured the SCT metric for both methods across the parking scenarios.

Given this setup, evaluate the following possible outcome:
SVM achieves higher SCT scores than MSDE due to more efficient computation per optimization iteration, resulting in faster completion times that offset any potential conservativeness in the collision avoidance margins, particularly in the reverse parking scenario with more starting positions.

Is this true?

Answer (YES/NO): NO